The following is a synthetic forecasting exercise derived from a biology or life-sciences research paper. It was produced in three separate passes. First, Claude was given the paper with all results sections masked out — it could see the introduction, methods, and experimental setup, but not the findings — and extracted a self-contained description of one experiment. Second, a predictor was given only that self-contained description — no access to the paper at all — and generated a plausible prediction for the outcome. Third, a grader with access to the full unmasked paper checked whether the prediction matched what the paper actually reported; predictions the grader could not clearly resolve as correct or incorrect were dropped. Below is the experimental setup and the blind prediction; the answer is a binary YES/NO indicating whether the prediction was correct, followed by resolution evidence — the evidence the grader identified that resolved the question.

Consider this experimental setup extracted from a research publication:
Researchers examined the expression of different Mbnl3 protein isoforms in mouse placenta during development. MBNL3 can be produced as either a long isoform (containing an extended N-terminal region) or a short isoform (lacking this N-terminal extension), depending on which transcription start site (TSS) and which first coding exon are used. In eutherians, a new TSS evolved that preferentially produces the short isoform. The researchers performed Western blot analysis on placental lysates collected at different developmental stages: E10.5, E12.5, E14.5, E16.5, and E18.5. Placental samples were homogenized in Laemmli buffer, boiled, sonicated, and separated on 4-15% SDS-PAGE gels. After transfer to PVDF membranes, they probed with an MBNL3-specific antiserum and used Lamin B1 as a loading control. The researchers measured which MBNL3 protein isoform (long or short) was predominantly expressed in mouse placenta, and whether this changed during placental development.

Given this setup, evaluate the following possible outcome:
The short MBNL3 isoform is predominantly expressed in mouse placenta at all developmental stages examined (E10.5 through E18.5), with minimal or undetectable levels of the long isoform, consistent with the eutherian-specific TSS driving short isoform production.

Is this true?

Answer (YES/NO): NO